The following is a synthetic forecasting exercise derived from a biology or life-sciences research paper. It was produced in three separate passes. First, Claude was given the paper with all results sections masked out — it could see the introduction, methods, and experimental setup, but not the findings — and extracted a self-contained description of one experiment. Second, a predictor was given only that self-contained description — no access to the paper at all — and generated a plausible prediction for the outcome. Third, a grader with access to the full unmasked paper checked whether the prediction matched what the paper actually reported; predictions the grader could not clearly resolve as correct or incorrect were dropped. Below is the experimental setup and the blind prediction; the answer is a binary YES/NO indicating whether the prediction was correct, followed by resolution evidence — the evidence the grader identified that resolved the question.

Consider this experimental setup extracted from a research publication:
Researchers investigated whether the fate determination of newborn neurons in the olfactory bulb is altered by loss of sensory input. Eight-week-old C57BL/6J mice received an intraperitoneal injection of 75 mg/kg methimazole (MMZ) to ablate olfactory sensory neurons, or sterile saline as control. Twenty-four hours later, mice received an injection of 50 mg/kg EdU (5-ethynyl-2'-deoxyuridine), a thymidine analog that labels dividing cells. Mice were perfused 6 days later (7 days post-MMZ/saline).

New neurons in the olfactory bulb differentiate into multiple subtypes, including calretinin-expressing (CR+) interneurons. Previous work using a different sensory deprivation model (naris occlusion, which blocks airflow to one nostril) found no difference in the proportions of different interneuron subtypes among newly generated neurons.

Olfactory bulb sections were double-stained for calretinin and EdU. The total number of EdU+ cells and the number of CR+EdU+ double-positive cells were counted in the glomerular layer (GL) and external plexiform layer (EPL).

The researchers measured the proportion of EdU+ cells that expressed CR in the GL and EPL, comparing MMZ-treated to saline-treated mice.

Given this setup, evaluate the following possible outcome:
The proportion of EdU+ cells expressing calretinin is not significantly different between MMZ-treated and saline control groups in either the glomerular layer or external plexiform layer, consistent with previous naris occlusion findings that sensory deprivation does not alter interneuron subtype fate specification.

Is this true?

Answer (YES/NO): YES